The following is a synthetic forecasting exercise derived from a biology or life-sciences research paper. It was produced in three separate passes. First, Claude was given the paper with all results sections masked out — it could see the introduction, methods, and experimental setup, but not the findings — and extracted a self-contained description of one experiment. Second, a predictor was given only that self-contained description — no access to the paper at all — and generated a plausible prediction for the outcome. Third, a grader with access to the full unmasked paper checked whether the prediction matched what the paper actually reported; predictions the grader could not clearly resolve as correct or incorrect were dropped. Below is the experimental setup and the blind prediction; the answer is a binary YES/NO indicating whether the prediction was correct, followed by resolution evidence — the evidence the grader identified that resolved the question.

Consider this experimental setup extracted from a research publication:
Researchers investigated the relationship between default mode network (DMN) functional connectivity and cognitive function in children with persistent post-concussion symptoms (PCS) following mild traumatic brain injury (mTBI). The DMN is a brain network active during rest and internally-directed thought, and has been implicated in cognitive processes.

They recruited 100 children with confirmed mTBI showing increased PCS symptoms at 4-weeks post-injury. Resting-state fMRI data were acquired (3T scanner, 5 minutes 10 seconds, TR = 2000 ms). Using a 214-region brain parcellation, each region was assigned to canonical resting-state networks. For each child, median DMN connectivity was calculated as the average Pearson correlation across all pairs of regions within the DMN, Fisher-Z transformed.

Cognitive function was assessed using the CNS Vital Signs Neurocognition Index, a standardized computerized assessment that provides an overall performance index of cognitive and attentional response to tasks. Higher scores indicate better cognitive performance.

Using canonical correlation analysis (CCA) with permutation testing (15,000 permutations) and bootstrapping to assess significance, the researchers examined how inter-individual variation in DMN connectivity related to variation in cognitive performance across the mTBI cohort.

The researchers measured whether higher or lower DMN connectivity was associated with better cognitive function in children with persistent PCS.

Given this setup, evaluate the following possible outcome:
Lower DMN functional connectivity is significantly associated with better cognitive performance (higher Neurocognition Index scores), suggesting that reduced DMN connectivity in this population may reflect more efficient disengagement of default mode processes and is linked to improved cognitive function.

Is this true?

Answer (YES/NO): NO